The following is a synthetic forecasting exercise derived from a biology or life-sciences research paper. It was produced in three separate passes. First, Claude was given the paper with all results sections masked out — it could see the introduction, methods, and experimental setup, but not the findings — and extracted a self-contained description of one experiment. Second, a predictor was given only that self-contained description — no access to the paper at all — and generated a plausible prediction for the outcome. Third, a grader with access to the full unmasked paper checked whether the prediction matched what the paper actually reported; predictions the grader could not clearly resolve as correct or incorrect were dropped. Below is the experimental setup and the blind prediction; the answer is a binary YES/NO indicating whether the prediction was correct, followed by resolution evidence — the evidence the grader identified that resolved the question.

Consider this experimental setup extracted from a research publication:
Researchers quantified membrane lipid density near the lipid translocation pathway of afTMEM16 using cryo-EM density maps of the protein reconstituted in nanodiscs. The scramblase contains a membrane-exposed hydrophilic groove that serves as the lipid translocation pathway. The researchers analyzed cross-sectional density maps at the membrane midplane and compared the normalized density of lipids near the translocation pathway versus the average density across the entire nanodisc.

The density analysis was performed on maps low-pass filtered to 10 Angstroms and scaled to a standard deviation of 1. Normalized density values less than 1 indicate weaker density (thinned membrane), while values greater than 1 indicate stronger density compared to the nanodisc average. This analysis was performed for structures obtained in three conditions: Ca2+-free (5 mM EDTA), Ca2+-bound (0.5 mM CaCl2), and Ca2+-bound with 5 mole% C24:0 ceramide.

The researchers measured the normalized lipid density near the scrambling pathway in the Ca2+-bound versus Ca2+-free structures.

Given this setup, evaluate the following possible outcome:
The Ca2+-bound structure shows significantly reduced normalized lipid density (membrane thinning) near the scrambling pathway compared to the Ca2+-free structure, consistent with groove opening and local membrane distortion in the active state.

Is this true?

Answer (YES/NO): YES